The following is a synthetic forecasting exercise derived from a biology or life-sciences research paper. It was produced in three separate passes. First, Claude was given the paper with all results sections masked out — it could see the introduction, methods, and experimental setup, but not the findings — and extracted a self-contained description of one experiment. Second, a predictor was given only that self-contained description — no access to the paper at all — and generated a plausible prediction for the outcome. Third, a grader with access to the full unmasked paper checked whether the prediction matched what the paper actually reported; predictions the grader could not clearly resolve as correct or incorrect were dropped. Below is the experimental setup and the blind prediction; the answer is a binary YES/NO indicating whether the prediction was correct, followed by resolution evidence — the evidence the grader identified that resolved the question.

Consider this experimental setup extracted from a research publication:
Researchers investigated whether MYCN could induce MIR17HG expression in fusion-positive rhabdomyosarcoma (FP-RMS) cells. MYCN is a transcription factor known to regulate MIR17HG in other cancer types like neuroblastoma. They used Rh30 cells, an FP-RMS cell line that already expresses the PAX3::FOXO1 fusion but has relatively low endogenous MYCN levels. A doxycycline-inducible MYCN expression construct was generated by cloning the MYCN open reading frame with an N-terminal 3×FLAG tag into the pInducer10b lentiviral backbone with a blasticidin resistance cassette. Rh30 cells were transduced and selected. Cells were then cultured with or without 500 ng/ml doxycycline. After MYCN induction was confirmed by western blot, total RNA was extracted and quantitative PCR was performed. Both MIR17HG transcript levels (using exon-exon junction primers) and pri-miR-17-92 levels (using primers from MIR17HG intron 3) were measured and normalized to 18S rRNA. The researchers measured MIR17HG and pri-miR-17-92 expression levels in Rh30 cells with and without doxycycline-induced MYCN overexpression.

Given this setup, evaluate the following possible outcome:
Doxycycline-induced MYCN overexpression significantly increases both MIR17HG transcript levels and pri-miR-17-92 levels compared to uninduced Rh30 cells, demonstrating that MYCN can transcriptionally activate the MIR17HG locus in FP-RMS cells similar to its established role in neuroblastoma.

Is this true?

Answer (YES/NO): NO